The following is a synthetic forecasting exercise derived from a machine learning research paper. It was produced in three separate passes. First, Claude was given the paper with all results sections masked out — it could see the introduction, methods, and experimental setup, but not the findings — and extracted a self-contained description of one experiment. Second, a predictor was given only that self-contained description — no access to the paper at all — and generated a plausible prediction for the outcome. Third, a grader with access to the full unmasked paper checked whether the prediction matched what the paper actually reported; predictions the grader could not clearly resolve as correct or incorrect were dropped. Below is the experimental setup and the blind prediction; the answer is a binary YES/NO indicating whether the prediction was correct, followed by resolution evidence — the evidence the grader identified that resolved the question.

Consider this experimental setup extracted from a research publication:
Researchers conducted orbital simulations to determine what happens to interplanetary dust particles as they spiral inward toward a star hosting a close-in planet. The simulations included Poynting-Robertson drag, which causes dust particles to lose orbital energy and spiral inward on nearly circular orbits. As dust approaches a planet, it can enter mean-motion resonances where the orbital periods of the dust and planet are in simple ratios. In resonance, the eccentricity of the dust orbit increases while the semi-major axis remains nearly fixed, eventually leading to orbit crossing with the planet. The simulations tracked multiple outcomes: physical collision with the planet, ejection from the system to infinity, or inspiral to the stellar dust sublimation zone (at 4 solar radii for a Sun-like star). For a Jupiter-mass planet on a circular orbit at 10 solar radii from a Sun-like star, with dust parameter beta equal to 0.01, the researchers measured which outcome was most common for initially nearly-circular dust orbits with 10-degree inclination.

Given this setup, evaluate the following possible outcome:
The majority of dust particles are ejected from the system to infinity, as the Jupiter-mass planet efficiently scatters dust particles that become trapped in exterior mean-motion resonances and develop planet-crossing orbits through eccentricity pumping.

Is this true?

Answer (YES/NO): NO